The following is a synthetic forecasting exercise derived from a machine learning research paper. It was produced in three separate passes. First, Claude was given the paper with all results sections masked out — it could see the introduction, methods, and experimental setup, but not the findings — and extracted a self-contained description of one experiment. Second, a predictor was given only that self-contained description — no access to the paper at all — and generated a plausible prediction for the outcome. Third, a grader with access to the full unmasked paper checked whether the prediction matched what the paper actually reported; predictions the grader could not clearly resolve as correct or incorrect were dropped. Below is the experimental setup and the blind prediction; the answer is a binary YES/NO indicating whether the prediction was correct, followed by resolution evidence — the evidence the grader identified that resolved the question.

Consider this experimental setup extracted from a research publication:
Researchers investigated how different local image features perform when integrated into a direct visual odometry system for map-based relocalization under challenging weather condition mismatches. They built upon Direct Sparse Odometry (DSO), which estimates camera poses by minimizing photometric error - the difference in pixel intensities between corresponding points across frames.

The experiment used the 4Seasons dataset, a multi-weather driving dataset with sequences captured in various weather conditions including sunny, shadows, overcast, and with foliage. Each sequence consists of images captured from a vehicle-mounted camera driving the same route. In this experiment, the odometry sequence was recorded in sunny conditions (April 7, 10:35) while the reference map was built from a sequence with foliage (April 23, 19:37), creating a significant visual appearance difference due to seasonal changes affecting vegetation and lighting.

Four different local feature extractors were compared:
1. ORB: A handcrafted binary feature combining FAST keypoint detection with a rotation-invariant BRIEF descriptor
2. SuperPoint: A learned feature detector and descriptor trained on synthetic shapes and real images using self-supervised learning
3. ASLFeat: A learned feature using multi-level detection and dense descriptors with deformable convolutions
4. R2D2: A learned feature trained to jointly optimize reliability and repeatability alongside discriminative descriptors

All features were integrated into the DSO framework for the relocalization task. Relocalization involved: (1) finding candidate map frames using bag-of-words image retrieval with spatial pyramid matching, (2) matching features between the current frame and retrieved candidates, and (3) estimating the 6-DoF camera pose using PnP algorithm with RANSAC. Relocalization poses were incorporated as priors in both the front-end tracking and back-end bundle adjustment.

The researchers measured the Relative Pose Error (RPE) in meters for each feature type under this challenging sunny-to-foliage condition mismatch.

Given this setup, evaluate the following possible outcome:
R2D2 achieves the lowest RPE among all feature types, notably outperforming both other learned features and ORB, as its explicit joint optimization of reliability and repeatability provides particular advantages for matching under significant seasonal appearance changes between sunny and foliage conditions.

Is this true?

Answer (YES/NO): NO